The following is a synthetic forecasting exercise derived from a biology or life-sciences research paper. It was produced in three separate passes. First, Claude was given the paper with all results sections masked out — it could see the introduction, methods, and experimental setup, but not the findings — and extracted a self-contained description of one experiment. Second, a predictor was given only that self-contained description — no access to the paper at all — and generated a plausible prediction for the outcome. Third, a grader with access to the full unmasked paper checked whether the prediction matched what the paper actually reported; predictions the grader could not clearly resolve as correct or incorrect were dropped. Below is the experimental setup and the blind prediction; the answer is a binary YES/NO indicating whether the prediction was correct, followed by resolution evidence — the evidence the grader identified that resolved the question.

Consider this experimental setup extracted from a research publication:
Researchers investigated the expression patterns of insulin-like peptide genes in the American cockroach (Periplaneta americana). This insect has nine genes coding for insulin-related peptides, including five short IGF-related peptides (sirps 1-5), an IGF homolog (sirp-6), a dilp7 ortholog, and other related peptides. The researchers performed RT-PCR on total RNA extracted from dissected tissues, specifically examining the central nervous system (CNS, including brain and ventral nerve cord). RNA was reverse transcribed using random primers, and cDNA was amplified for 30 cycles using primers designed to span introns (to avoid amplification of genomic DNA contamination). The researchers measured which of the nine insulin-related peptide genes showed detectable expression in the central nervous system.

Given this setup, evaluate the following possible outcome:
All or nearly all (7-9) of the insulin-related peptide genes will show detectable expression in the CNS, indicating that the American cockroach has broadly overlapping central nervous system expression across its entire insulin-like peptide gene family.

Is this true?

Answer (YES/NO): NO